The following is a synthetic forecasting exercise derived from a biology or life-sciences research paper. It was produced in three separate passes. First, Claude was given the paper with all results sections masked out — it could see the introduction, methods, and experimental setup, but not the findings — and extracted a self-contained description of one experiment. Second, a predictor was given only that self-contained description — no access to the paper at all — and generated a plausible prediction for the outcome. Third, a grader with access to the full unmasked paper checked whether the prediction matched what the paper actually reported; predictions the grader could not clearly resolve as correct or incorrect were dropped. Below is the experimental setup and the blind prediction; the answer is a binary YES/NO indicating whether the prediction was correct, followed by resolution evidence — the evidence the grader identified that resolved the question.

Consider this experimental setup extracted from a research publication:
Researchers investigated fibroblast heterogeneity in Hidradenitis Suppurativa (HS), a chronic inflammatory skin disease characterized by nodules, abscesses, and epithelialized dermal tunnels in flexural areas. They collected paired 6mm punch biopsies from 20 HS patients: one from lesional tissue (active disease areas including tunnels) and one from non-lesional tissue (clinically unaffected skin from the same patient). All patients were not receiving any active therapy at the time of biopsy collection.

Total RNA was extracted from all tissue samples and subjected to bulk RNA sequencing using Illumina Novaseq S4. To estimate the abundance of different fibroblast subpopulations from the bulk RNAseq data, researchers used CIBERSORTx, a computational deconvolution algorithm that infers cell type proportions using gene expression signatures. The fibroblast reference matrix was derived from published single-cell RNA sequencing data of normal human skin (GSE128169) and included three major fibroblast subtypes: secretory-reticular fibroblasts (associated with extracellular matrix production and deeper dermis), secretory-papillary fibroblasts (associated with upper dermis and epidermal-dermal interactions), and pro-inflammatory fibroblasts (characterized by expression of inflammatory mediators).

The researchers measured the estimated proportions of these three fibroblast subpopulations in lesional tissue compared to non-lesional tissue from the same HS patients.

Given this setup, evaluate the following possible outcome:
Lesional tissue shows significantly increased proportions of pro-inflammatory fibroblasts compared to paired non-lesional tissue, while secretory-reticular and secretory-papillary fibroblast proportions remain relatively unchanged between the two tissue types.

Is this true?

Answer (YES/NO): NO